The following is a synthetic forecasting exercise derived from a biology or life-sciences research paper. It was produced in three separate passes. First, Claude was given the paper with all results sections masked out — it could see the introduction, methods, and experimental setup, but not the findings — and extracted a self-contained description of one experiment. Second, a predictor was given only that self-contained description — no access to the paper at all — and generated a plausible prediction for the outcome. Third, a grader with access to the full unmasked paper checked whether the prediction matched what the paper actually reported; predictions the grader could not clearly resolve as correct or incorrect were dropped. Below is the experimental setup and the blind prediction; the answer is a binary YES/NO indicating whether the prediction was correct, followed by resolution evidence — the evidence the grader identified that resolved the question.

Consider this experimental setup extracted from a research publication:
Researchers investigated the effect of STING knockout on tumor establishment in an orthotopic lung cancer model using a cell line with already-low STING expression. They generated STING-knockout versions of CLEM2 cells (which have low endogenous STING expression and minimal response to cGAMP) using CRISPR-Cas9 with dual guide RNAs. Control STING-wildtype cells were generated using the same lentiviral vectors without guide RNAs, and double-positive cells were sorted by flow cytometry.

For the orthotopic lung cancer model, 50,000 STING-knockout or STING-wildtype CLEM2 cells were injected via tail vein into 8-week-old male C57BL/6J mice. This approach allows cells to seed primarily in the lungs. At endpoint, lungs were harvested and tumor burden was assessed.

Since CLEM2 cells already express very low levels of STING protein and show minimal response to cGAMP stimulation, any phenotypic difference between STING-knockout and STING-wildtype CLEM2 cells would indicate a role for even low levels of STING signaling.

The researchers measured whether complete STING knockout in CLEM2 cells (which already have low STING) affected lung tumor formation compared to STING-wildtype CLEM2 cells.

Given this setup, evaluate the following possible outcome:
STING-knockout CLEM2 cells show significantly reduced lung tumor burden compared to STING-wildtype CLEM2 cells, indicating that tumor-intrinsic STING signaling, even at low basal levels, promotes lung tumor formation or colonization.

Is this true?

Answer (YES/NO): YES